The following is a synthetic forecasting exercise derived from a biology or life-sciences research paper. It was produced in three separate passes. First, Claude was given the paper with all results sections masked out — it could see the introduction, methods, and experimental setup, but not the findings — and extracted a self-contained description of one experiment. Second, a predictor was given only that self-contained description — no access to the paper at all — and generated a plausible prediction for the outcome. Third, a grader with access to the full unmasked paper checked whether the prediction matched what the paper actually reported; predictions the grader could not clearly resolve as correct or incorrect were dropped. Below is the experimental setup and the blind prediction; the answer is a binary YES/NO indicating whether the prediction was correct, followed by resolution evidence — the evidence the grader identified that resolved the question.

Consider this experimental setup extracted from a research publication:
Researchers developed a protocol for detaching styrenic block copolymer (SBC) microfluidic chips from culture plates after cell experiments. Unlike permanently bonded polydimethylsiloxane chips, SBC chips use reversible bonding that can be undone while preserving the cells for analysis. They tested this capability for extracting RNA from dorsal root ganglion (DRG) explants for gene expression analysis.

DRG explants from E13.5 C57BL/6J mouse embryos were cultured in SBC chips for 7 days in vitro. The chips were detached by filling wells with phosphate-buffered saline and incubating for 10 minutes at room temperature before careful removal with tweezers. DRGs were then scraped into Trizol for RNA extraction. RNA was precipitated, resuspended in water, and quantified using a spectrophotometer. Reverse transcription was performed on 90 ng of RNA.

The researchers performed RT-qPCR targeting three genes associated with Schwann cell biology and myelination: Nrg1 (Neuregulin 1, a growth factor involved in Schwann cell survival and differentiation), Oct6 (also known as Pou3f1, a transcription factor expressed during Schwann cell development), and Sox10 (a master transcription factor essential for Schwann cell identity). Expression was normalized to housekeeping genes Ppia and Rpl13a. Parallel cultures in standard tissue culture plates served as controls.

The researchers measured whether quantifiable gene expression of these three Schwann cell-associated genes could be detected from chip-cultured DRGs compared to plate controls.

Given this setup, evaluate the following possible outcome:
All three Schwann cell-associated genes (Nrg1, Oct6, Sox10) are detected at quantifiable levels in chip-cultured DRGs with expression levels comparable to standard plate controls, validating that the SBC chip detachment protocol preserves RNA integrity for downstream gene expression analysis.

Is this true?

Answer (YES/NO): NO